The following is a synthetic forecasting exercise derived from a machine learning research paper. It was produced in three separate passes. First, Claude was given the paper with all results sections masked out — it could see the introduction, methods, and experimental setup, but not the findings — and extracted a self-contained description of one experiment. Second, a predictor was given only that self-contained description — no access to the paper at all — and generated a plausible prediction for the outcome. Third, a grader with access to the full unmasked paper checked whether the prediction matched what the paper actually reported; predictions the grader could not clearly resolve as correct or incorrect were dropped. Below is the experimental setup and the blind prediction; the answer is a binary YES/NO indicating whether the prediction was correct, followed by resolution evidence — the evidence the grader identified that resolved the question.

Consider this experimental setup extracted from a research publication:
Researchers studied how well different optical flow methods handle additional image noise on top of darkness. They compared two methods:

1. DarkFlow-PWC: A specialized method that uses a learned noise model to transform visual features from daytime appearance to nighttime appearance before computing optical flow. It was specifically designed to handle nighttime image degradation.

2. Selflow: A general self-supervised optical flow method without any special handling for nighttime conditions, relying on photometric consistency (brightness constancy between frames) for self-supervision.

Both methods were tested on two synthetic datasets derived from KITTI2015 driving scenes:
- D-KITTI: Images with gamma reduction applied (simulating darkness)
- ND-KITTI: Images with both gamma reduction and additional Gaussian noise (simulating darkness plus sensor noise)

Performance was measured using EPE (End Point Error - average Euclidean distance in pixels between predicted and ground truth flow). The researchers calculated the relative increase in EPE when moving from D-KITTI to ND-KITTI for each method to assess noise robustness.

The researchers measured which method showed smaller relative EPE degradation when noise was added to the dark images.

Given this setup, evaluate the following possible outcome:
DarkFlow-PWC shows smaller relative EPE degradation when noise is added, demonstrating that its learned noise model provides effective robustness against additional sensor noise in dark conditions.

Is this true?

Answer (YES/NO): YES